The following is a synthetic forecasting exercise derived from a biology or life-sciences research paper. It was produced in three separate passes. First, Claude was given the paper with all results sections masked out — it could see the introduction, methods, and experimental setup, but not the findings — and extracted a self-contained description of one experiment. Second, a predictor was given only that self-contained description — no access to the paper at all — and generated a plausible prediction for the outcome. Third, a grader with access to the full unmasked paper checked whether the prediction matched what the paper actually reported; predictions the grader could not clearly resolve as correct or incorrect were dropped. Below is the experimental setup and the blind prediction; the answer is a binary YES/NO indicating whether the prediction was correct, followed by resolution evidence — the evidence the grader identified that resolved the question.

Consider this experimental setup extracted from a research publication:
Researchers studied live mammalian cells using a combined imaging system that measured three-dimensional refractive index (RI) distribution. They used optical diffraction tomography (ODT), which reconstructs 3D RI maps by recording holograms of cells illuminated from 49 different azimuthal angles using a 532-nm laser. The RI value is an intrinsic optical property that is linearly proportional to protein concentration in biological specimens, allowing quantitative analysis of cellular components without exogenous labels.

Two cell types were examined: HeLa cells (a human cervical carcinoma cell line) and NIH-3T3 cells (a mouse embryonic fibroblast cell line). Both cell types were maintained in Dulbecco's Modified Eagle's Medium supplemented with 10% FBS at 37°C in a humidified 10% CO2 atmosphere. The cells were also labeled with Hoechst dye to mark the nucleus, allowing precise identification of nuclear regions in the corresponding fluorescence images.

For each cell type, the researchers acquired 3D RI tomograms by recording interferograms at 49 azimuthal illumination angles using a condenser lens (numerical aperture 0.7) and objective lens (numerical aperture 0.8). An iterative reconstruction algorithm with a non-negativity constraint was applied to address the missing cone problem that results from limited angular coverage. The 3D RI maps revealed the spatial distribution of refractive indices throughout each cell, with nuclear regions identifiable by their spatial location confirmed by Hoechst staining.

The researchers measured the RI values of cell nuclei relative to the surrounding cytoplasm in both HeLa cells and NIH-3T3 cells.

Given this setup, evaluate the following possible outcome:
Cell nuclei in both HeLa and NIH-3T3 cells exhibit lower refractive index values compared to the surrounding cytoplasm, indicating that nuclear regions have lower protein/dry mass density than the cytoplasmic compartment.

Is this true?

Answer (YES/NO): NO